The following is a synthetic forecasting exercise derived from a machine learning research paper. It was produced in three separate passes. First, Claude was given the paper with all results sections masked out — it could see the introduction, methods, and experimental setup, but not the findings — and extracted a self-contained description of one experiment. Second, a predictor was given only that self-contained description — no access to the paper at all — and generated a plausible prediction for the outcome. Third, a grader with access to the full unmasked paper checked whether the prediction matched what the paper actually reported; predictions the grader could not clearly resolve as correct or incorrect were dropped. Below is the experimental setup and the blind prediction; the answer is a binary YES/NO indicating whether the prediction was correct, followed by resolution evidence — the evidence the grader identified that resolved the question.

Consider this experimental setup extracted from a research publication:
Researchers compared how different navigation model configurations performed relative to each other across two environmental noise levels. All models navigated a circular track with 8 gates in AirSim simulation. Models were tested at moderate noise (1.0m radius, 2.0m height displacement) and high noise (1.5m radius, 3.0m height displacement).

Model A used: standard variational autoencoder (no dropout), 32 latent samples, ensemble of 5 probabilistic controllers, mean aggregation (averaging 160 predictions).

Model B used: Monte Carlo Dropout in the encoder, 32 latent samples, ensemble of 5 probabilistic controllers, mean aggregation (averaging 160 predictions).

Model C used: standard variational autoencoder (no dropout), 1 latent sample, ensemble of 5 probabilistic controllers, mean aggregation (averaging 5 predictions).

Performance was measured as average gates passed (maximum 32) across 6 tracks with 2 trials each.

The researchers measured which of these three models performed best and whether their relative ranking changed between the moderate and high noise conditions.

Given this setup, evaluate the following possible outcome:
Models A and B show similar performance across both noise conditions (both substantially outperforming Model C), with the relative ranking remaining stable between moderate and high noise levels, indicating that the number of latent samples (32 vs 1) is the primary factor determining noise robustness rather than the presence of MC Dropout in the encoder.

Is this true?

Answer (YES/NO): NO